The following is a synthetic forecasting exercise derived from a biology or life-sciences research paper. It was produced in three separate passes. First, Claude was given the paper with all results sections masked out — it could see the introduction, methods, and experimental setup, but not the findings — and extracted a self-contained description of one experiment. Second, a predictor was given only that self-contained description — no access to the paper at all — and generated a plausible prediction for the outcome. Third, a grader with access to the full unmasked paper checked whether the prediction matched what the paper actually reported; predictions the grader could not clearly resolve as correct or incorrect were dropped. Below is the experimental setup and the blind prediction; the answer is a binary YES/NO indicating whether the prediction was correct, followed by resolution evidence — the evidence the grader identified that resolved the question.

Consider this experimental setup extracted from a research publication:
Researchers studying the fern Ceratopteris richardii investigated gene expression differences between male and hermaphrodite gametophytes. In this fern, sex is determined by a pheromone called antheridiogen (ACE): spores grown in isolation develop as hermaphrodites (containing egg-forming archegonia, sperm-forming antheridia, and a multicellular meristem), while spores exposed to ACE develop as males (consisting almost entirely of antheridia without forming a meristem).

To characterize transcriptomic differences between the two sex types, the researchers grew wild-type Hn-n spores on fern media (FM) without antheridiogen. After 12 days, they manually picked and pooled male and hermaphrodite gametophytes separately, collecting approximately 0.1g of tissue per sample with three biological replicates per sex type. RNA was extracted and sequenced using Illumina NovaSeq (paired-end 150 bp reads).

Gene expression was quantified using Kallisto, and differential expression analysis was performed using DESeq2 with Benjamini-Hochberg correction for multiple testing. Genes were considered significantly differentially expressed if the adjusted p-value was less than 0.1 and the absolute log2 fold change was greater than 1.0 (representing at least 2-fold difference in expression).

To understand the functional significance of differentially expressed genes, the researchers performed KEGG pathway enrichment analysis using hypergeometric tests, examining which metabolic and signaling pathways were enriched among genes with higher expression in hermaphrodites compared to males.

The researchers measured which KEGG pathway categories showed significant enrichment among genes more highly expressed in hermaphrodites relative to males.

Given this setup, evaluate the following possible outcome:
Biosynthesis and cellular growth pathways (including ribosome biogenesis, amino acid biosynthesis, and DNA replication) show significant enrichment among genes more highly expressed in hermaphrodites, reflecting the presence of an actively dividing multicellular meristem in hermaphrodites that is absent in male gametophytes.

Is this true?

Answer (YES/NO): NO